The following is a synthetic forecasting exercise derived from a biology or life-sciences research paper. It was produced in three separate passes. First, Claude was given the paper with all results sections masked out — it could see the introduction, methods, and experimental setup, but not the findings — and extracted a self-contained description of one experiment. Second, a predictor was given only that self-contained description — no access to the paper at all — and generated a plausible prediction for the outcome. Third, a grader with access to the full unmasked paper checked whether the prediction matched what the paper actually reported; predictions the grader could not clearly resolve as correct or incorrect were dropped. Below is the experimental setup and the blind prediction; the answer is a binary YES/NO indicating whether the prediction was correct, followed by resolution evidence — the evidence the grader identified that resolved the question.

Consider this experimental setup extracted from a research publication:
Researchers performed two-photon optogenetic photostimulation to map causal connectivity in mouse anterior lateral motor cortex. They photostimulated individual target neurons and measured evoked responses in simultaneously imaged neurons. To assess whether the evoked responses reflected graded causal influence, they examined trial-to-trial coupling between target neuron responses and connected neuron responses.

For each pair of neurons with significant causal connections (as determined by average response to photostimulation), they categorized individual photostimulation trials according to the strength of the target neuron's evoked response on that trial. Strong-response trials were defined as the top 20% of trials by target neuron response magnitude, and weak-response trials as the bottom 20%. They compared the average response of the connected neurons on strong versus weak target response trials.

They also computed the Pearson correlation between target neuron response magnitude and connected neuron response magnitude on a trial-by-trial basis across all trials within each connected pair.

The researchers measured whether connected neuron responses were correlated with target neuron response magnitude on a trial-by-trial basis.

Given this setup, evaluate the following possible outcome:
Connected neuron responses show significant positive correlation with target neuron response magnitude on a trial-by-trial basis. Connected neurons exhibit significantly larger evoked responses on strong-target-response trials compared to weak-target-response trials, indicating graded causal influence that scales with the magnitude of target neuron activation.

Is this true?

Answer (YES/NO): YES